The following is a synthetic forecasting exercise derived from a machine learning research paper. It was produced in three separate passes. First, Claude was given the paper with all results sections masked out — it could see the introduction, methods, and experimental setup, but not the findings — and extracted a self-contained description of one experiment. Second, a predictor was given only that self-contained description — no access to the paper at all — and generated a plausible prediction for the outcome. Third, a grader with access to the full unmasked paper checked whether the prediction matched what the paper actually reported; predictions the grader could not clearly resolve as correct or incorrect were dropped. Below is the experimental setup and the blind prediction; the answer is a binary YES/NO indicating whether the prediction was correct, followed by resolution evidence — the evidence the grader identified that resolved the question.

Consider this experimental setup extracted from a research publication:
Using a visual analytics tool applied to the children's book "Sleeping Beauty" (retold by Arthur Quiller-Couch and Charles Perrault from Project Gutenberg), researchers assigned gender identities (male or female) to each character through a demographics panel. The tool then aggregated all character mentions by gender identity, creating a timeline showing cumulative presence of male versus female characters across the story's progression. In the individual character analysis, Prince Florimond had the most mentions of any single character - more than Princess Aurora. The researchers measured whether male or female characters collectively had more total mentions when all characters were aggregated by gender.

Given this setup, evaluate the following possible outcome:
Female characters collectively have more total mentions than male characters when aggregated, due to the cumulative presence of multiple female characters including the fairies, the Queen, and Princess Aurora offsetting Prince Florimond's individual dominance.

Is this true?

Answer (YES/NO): YES